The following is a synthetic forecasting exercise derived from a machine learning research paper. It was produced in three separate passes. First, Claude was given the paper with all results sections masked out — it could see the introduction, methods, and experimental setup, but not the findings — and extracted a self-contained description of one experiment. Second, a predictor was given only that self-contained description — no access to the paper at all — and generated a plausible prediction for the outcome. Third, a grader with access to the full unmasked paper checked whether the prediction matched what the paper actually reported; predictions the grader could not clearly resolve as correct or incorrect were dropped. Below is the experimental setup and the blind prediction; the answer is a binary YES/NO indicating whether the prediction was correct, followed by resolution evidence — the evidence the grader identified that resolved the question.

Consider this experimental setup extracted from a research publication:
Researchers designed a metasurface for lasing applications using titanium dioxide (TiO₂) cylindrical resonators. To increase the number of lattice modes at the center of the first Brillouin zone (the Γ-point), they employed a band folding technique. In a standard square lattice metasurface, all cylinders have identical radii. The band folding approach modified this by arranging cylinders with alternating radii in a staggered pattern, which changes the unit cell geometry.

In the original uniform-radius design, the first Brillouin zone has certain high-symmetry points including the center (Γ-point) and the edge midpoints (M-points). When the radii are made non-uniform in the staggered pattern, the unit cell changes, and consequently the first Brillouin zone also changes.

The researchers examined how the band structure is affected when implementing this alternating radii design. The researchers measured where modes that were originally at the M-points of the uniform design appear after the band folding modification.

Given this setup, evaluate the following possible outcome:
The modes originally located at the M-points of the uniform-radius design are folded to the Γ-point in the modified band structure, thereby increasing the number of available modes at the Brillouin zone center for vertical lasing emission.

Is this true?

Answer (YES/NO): YES